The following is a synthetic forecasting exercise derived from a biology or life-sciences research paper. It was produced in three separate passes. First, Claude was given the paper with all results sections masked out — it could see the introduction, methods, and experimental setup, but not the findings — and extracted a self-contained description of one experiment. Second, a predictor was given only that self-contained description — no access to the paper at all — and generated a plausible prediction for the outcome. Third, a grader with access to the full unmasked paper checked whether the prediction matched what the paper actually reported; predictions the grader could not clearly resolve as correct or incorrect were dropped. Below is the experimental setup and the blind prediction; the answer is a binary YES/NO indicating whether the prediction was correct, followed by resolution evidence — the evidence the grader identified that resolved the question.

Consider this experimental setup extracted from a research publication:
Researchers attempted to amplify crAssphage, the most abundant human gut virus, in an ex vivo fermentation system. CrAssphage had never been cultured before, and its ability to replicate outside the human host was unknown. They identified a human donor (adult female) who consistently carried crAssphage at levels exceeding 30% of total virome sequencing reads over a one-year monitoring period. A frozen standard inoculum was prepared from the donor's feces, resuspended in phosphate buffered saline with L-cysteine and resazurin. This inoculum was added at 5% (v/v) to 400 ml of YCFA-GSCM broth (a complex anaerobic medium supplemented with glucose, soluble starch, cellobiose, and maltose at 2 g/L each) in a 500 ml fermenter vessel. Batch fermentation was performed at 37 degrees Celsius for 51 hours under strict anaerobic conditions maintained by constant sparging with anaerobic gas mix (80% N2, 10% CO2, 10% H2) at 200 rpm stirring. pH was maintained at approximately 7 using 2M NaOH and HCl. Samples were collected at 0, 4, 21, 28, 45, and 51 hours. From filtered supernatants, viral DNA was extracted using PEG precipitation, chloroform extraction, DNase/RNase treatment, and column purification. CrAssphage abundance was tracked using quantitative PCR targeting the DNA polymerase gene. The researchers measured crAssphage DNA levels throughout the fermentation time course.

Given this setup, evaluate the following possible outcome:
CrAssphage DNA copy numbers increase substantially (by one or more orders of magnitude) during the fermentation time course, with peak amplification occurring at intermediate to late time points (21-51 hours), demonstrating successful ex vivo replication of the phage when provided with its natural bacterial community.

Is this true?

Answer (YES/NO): YES